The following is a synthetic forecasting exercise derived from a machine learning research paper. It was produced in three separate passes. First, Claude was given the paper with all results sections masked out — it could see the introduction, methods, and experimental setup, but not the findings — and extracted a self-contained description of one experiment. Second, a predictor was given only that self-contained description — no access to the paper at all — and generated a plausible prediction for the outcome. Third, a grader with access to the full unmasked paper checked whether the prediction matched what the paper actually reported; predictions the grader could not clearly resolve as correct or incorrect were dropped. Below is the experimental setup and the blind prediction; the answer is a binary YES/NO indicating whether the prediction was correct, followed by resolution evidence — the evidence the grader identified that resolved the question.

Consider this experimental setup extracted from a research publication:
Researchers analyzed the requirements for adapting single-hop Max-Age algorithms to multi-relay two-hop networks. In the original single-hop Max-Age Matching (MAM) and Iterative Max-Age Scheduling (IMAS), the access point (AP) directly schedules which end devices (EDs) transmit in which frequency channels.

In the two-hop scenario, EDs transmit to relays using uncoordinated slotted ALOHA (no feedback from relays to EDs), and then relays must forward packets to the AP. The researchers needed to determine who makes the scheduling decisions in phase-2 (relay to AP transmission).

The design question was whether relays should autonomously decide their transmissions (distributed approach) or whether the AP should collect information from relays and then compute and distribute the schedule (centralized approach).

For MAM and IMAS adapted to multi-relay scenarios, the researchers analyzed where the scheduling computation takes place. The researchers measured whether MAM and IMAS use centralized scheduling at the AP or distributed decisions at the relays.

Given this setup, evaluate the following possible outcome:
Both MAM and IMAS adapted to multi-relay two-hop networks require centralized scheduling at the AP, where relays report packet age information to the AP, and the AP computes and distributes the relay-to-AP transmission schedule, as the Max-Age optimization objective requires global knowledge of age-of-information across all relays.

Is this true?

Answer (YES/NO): YES